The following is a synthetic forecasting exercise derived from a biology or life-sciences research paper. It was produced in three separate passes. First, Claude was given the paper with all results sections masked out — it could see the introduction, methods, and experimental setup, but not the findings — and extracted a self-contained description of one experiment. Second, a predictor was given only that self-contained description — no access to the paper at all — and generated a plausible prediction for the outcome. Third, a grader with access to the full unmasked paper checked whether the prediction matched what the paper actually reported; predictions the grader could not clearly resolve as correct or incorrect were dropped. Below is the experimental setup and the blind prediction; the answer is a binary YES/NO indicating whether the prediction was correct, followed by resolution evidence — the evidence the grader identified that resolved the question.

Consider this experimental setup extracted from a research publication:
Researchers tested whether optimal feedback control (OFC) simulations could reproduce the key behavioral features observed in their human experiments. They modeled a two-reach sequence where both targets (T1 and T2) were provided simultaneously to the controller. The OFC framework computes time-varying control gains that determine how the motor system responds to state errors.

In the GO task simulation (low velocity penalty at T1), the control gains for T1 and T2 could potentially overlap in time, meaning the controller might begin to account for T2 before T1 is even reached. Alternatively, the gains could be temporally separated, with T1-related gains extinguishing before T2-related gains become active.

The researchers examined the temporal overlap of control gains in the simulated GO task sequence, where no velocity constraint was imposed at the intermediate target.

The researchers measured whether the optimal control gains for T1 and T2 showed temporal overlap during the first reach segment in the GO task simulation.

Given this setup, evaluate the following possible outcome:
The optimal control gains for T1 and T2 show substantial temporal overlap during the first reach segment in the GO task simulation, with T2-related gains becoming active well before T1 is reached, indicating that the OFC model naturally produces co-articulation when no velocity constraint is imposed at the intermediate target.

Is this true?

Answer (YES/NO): NO